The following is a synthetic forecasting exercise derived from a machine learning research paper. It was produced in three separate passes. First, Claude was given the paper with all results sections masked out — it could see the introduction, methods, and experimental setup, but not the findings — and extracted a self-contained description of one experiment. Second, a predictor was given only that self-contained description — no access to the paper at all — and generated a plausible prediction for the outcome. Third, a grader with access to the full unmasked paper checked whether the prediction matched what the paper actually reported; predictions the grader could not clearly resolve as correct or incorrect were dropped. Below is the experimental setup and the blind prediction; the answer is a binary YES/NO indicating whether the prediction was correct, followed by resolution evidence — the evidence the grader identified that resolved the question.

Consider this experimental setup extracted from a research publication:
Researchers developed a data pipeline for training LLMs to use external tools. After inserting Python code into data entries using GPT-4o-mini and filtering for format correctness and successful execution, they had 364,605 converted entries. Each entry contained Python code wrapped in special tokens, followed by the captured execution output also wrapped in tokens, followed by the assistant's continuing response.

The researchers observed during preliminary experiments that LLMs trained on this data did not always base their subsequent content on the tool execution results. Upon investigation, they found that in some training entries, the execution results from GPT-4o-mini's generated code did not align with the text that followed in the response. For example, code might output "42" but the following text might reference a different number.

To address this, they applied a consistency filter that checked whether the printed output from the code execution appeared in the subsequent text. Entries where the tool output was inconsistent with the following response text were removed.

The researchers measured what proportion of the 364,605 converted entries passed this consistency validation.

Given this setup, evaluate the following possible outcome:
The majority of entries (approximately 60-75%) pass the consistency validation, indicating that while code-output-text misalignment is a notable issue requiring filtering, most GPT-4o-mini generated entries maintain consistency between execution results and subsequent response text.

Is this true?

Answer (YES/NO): NO